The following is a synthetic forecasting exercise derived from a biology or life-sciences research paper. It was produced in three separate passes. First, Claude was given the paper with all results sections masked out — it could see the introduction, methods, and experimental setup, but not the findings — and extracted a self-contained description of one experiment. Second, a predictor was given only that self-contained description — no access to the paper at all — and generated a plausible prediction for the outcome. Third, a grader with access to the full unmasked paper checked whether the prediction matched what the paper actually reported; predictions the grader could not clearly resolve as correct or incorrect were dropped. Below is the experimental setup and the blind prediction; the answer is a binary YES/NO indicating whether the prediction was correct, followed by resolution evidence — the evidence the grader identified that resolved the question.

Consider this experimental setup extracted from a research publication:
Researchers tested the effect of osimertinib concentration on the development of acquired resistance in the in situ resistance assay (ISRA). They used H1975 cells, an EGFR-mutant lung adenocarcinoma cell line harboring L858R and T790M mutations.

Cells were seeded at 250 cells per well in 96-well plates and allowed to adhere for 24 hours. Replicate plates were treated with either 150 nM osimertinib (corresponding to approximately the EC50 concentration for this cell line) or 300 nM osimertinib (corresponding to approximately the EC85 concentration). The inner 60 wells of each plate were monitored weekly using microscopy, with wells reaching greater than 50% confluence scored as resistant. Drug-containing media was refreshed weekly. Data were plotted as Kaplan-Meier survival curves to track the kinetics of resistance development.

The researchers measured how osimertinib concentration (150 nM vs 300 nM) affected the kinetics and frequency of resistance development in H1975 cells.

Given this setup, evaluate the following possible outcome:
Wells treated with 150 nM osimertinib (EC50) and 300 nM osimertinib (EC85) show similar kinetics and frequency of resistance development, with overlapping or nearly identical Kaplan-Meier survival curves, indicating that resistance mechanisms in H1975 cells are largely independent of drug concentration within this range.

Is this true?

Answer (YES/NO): YES